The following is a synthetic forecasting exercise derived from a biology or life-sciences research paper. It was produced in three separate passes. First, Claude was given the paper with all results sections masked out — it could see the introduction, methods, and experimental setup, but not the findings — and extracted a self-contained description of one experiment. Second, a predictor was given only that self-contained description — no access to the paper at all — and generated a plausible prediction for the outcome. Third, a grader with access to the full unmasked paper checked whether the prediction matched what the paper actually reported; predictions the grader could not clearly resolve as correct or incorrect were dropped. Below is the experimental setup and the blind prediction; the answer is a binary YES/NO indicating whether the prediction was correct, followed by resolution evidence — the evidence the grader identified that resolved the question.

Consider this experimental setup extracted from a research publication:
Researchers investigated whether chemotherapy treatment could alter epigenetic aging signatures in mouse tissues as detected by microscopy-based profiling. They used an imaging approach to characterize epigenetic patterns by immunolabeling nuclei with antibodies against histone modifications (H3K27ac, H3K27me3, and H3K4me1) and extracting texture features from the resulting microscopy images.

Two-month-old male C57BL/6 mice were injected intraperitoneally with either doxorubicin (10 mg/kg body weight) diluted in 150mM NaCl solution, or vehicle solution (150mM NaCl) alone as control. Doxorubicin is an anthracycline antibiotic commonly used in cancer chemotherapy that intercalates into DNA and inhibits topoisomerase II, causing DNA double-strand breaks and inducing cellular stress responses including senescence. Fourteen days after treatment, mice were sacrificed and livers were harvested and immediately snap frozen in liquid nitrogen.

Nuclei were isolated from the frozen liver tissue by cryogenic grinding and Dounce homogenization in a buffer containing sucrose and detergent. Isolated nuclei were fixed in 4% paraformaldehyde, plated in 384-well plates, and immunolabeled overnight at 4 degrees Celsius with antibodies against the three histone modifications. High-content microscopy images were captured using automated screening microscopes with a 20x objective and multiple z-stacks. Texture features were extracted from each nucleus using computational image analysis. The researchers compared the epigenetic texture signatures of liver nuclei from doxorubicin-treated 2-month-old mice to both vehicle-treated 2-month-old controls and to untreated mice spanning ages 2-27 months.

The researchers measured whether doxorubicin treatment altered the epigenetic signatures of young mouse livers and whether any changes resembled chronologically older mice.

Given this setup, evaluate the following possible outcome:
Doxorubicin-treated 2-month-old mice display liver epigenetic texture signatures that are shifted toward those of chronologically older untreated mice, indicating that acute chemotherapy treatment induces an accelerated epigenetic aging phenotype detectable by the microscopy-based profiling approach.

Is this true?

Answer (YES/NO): YES